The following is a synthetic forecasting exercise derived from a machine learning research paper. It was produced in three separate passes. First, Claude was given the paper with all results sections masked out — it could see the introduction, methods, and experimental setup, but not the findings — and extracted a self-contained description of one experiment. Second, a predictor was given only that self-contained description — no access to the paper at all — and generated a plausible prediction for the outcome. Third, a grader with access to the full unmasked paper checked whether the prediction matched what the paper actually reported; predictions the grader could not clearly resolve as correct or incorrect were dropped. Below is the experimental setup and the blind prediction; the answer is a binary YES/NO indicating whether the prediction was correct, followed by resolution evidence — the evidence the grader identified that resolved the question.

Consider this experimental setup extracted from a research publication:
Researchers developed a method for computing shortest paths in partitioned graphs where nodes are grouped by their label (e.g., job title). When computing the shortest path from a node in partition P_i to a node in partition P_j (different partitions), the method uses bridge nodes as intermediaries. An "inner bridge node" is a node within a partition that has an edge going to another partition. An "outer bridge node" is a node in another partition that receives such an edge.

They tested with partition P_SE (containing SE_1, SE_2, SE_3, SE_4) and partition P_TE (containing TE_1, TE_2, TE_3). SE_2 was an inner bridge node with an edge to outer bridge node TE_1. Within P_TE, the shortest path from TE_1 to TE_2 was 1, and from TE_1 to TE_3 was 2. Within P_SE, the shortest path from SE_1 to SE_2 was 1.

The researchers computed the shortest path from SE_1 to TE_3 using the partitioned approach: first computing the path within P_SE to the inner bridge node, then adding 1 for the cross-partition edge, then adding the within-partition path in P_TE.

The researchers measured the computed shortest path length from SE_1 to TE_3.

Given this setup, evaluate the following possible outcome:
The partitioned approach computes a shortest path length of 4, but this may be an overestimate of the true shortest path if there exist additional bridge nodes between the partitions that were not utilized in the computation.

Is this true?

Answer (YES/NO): NO